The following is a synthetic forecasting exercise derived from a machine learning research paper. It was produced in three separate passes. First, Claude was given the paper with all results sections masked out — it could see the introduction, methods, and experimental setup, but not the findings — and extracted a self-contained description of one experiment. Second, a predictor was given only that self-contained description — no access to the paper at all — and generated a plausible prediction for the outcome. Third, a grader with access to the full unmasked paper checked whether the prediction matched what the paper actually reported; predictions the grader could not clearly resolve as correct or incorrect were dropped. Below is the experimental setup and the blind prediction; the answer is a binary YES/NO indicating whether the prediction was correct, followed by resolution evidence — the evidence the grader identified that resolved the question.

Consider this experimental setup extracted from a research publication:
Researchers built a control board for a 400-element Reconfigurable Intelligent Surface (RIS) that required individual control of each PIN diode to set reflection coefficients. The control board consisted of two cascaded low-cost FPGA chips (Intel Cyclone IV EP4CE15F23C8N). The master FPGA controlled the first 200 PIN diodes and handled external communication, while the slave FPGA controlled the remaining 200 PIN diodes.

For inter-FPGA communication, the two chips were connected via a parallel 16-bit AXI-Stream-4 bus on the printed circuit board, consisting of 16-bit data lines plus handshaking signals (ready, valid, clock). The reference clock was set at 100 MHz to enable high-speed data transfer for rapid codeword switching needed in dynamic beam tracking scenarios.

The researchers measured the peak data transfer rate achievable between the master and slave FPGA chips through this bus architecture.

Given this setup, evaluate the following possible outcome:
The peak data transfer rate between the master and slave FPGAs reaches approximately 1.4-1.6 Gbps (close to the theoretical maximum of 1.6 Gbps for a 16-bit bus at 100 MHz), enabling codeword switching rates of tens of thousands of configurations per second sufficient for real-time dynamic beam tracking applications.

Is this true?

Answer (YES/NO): NO